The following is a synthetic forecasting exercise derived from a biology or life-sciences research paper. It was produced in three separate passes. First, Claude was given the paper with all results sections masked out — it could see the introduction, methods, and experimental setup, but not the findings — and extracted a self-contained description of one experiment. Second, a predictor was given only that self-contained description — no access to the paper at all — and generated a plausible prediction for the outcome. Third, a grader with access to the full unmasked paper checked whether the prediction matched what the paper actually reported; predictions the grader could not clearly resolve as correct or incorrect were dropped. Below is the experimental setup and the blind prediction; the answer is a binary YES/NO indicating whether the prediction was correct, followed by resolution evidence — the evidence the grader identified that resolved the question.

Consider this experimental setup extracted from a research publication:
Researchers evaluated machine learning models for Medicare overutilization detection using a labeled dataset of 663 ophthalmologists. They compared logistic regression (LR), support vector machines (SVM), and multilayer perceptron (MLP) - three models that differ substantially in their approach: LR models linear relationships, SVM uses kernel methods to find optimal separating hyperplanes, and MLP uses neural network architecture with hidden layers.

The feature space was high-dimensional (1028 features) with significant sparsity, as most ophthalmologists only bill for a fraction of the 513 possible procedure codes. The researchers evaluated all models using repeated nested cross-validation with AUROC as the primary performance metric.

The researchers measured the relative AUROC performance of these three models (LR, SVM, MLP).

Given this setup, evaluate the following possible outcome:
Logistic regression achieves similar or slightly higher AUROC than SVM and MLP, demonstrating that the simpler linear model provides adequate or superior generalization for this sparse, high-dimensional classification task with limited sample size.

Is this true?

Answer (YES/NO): YES